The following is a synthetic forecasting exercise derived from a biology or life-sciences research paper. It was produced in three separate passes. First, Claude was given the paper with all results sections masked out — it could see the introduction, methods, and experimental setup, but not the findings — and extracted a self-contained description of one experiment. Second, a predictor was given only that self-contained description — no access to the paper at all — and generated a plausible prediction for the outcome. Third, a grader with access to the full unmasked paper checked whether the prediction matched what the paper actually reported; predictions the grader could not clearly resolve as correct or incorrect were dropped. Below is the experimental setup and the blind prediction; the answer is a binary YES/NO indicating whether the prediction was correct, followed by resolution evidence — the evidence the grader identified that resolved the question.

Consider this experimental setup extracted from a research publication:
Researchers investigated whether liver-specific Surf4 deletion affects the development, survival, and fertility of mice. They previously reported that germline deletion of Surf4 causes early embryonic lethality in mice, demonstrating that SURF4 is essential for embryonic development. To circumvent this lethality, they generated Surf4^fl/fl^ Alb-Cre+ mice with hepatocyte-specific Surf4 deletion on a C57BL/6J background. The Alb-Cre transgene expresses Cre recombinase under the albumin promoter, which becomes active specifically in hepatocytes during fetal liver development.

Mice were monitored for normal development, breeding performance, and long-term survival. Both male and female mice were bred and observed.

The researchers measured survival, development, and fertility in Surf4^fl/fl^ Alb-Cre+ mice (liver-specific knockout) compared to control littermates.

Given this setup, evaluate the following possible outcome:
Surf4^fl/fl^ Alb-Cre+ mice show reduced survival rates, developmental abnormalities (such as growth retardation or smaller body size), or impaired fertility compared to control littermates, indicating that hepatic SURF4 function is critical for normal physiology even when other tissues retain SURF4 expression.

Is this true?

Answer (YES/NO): NO